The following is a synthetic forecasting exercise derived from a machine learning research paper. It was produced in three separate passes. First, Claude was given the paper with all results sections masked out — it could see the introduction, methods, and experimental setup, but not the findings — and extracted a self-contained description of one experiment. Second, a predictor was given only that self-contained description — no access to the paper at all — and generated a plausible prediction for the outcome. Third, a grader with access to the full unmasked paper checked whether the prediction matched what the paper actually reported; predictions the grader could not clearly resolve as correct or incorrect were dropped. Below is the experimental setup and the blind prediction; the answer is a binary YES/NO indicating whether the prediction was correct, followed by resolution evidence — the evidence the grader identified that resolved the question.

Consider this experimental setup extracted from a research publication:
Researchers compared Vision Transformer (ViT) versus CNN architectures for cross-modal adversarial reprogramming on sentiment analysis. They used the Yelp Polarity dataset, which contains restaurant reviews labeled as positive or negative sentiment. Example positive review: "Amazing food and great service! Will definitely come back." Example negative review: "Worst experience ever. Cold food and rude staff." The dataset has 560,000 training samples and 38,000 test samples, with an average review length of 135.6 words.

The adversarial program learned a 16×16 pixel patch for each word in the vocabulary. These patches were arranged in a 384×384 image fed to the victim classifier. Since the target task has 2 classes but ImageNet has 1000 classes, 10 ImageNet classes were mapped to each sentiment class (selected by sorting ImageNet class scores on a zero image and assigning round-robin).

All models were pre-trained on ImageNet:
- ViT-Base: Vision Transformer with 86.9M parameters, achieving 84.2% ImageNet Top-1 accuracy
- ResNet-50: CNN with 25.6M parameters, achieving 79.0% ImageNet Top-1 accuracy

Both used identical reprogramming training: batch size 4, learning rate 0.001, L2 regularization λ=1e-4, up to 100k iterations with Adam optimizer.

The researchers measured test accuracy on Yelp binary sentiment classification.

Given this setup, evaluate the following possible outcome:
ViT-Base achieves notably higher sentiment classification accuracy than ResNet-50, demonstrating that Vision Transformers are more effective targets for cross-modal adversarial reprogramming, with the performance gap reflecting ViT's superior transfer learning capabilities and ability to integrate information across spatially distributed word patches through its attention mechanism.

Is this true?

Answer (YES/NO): NO